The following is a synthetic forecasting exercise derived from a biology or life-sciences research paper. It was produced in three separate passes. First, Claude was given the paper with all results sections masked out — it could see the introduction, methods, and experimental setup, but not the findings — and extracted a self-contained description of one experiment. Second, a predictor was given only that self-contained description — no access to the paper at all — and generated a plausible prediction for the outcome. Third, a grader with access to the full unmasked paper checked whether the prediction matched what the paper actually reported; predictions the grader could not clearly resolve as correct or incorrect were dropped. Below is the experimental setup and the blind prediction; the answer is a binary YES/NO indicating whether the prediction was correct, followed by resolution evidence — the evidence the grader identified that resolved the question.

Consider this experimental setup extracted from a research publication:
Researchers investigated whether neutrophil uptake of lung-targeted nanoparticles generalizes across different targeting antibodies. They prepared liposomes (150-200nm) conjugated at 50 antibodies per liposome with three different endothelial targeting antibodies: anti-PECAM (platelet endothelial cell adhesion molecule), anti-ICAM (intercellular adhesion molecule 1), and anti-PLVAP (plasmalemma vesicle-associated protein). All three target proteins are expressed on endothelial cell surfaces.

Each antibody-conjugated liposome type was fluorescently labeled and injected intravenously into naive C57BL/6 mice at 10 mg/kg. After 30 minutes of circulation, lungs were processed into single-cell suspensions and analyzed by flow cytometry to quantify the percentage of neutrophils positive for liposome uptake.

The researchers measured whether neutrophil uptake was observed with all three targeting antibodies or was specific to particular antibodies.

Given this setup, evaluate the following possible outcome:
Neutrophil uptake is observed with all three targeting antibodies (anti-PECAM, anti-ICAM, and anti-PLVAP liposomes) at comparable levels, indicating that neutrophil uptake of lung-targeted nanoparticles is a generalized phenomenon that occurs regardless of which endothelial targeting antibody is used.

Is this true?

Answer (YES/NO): NO